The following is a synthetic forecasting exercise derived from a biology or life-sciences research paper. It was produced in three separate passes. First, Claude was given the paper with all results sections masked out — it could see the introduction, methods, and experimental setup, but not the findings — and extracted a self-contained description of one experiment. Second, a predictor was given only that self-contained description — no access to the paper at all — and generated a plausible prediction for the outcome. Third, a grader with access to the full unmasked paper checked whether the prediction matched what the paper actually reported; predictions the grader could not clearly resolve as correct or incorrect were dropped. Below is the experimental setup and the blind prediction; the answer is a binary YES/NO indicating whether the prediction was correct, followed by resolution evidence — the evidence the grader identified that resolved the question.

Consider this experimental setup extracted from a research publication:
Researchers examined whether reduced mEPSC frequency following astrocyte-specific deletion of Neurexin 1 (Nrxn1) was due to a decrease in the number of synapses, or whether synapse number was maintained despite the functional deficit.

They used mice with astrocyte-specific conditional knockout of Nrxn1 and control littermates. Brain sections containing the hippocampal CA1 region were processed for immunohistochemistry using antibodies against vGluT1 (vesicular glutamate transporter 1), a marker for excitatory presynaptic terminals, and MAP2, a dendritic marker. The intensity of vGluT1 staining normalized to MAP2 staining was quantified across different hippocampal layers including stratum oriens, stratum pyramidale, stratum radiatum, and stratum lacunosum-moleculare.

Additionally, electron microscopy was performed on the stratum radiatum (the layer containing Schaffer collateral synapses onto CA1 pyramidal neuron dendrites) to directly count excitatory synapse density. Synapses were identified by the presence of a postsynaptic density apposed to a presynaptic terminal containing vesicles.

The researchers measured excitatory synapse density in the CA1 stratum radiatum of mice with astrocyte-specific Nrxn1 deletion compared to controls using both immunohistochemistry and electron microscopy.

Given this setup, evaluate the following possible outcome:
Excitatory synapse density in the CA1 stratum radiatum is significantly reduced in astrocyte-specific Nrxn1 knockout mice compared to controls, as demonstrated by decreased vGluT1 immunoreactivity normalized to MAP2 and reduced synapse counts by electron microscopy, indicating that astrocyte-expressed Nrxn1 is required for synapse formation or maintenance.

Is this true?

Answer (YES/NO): NO